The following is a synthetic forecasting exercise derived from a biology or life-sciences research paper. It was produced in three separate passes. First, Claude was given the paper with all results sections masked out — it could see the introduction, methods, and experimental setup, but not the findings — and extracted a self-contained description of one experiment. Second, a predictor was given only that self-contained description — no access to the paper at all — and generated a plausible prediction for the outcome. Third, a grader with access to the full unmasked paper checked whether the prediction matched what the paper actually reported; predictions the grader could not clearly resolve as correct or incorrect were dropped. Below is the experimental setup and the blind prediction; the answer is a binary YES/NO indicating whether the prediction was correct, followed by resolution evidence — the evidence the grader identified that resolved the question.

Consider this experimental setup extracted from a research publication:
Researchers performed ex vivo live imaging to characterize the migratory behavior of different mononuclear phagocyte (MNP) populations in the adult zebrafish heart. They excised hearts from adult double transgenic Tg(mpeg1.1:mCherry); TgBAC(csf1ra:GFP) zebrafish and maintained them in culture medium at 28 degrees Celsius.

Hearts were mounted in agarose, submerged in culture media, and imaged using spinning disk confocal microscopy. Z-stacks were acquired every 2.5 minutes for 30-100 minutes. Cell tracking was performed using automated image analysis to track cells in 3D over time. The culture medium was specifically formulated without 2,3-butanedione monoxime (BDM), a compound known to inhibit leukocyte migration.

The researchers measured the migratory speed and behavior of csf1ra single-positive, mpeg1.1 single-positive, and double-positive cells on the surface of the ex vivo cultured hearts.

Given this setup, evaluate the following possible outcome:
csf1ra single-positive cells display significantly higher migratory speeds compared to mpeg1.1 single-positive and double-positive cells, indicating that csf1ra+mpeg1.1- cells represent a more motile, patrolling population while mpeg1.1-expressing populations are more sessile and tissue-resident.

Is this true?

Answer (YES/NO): NO